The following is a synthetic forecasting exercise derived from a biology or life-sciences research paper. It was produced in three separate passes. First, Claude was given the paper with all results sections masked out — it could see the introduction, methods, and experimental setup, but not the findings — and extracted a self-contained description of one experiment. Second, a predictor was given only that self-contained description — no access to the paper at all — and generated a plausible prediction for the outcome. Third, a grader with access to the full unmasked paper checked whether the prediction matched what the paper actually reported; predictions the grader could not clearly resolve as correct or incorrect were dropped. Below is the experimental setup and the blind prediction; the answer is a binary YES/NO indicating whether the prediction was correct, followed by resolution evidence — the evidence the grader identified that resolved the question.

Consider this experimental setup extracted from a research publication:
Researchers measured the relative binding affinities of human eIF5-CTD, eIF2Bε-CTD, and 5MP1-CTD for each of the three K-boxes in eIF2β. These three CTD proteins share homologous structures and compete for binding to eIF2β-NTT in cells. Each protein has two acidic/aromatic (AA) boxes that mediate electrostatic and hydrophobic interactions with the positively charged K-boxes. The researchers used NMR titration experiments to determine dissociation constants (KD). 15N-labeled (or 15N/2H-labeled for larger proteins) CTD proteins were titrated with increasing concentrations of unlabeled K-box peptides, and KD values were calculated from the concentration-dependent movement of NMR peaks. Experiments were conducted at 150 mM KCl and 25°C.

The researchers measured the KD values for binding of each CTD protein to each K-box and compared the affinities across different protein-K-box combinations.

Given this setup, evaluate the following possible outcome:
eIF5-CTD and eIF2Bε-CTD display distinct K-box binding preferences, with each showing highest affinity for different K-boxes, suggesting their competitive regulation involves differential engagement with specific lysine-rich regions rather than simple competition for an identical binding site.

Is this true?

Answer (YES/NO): NO